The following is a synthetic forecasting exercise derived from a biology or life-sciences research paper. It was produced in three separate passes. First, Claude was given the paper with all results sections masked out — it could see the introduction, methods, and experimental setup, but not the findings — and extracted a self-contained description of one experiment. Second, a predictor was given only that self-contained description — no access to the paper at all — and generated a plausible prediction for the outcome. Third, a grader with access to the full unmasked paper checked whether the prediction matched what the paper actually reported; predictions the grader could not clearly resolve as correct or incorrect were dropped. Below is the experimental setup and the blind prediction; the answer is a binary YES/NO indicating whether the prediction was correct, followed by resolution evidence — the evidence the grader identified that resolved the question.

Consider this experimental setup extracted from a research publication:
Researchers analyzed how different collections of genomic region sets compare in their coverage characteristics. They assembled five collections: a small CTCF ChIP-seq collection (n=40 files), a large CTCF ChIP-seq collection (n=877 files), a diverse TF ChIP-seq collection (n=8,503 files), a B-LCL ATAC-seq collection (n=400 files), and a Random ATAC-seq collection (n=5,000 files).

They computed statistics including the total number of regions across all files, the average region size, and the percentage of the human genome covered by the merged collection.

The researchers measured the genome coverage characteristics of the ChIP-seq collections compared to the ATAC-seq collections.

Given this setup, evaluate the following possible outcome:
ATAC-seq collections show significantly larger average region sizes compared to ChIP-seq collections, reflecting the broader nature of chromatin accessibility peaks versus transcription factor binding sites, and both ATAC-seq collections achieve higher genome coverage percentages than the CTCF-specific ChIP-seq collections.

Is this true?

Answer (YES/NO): NO